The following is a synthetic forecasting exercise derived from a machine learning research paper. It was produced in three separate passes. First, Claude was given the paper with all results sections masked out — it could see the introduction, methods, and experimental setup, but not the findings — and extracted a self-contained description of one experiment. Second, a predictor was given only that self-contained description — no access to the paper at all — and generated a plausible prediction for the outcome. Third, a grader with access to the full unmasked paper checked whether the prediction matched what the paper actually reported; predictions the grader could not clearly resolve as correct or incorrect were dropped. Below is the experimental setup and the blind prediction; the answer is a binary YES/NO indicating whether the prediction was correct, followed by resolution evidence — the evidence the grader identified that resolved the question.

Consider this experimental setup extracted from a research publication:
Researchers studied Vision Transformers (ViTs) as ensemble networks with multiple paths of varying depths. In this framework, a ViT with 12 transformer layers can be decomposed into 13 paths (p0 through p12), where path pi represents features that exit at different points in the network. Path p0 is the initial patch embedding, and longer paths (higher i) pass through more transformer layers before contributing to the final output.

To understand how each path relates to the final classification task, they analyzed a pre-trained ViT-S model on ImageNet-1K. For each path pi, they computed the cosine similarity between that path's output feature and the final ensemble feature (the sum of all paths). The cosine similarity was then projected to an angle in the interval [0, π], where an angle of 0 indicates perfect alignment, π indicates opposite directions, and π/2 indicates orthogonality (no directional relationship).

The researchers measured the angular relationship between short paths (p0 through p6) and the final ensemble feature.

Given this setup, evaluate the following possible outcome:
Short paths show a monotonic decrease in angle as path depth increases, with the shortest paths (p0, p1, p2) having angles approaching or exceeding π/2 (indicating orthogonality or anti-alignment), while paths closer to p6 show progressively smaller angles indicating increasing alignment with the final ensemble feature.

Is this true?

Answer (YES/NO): NO